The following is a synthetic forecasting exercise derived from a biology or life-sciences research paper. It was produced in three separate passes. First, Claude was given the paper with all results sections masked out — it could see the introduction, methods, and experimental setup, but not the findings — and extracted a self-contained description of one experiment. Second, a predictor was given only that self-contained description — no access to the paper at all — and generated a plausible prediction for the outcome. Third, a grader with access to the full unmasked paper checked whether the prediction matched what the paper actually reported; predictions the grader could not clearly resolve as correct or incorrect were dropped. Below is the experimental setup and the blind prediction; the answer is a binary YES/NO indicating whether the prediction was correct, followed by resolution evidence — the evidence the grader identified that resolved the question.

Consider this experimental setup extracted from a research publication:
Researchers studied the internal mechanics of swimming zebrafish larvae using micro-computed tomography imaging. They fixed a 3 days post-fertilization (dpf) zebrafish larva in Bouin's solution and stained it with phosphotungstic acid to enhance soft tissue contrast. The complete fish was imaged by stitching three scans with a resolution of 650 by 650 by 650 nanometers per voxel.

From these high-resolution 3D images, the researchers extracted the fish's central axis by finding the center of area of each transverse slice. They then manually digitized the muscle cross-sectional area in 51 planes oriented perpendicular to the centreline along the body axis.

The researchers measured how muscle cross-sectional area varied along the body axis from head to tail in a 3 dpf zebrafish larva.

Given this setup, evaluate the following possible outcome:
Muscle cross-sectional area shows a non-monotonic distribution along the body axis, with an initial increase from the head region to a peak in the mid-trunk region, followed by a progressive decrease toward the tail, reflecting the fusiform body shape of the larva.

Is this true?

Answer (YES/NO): YES